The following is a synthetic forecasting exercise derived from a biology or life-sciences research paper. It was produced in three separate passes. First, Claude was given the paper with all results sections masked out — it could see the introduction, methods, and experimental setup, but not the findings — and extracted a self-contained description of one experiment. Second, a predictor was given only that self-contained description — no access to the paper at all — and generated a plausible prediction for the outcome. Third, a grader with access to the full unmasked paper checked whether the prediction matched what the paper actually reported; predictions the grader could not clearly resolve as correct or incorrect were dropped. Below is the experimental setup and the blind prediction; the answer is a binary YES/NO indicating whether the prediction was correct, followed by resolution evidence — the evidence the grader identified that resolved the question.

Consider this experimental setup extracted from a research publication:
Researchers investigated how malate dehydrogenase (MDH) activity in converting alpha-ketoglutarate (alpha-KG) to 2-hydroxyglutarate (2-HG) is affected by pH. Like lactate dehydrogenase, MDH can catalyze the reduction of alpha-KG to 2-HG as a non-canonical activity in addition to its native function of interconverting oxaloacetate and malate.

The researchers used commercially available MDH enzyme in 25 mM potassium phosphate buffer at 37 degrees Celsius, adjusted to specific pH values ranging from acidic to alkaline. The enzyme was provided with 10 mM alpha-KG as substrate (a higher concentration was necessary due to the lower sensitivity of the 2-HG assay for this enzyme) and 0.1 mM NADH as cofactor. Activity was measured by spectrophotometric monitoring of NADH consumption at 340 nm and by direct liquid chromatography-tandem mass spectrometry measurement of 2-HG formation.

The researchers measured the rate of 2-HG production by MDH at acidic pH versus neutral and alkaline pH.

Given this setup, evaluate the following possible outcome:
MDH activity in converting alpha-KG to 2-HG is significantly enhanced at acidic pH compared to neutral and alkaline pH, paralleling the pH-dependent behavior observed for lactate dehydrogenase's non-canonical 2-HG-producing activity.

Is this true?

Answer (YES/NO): YES